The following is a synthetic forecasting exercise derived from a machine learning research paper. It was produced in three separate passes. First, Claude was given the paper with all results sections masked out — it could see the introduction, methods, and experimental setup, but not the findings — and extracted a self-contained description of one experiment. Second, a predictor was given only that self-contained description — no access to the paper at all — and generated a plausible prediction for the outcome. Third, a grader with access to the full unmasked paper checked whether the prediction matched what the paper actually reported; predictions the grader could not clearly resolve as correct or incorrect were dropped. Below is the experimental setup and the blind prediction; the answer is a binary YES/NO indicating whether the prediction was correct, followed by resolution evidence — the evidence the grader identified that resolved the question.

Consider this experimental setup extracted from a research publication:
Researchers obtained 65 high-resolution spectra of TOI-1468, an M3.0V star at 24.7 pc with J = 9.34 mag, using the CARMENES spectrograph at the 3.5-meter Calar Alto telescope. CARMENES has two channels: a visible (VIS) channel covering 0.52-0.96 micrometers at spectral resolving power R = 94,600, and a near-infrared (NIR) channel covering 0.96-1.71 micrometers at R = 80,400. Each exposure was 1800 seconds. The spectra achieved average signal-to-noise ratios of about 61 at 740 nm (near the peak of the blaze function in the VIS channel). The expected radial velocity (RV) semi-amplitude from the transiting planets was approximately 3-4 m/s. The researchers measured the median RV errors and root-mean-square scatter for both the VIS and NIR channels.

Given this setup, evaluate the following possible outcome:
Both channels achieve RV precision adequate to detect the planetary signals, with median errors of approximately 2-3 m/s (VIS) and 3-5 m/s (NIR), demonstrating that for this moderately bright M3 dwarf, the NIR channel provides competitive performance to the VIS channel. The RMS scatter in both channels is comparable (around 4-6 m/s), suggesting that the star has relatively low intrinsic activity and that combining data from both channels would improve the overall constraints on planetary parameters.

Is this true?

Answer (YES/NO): NO